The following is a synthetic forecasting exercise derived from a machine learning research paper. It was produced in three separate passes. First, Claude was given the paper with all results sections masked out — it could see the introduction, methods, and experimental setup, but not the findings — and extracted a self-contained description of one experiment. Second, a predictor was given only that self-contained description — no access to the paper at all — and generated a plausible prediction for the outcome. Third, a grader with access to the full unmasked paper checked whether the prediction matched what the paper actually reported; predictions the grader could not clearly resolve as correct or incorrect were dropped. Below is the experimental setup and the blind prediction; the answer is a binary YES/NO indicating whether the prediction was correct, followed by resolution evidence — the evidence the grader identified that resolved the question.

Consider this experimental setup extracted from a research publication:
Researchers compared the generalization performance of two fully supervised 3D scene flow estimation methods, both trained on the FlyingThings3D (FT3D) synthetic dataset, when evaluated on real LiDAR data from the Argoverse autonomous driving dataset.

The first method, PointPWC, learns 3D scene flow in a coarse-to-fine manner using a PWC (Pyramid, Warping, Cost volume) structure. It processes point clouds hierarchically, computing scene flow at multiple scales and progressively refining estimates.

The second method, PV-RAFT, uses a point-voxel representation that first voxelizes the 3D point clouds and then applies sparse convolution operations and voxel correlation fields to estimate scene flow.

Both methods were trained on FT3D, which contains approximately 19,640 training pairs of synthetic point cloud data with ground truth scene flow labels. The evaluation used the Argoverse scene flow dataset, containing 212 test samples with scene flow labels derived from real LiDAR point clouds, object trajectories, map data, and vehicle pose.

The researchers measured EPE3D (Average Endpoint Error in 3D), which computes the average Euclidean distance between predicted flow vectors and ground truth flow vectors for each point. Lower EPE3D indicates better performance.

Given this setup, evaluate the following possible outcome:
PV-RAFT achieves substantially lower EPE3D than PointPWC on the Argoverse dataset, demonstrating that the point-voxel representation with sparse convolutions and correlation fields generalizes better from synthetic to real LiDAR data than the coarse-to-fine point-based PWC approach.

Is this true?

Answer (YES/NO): NO